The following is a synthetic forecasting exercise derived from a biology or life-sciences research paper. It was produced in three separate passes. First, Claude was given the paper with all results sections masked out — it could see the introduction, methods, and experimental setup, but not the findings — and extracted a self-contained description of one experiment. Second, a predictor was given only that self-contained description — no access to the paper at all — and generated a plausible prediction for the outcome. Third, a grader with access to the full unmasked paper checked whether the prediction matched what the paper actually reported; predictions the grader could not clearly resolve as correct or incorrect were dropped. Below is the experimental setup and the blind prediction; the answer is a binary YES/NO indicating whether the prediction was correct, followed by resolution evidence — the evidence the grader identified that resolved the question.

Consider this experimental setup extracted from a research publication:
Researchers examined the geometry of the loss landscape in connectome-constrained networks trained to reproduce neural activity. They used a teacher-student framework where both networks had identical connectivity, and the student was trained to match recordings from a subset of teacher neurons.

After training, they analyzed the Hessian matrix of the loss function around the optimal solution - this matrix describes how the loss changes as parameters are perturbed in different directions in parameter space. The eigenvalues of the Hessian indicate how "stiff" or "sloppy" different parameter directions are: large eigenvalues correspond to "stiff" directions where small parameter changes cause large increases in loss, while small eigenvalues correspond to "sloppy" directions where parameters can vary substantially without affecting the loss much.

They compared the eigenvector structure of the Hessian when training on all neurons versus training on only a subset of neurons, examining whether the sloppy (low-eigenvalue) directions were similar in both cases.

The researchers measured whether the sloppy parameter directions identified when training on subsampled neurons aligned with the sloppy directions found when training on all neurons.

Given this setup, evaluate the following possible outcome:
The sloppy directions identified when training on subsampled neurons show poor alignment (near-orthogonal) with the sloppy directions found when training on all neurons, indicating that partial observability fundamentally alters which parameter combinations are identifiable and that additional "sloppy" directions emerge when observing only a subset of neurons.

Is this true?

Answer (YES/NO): YES